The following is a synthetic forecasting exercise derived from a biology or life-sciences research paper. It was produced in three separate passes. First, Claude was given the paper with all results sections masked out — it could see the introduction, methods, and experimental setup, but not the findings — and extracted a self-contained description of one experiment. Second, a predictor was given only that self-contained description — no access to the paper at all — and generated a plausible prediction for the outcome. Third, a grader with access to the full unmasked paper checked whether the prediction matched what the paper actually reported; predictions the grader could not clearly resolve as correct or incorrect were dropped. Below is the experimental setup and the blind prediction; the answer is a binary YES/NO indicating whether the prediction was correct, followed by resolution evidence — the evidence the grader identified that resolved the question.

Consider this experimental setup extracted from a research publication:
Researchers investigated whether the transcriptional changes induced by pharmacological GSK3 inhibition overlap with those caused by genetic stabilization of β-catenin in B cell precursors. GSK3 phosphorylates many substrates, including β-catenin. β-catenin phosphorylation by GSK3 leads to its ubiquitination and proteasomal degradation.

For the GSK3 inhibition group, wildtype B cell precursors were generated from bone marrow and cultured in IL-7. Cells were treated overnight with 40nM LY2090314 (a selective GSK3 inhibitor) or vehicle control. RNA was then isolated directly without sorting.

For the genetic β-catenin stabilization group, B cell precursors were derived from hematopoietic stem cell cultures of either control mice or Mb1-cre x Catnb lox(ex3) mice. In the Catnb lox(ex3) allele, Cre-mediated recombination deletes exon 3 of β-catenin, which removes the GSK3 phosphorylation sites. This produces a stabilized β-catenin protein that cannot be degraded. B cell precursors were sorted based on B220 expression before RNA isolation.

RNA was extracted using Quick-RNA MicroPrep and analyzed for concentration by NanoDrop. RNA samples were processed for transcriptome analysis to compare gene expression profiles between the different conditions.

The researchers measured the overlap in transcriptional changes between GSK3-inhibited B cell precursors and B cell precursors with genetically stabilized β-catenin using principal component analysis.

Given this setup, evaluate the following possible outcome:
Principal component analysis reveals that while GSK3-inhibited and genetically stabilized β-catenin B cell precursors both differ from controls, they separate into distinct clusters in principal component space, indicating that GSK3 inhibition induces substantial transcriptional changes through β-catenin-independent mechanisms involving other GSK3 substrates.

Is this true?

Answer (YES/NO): YES